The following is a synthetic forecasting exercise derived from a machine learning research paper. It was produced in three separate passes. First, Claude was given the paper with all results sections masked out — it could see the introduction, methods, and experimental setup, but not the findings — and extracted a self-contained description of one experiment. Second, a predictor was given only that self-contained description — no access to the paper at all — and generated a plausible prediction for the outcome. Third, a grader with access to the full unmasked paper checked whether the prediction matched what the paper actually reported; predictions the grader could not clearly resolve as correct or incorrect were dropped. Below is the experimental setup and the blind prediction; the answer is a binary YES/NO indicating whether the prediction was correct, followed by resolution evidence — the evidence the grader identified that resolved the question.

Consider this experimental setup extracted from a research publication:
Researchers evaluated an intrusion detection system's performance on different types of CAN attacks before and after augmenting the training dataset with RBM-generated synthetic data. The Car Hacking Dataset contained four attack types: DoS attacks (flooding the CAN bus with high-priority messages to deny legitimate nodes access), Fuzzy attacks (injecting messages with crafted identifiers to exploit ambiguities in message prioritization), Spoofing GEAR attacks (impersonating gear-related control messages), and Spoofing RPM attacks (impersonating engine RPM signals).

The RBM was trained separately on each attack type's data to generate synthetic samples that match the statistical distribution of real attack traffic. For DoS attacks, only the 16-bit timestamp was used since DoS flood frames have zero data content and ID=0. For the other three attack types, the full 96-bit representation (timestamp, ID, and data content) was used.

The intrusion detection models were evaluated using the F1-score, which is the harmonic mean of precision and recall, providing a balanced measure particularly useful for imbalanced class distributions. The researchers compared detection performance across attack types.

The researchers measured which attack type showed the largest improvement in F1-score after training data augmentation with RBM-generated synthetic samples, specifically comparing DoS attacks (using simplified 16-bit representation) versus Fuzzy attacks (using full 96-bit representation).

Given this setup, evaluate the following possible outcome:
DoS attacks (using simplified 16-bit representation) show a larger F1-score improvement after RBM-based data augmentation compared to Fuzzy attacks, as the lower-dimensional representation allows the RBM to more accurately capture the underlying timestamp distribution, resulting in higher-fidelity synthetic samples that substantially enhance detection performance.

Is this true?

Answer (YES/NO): NO